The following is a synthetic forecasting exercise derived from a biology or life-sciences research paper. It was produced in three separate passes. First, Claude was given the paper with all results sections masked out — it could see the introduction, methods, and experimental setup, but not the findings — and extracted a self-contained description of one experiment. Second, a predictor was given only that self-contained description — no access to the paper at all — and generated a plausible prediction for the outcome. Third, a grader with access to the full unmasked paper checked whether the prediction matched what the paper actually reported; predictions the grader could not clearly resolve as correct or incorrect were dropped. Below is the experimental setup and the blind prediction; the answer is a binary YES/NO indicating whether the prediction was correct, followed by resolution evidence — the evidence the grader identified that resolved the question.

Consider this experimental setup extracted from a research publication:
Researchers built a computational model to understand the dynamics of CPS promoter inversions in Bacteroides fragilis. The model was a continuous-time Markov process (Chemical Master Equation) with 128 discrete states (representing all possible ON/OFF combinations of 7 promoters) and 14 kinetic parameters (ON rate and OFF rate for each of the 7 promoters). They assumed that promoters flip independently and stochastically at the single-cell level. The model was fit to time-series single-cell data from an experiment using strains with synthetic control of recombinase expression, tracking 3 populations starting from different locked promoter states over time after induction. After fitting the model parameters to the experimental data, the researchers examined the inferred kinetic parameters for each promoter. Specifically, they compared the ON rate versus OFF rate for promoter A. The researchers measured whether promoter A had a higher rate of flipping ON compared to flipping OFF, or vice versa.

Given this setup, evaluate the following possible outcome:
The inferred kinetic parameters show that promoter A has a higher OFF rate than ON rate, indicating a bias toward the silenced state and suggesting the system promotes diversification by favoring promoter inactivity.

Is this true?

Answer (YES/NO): NO